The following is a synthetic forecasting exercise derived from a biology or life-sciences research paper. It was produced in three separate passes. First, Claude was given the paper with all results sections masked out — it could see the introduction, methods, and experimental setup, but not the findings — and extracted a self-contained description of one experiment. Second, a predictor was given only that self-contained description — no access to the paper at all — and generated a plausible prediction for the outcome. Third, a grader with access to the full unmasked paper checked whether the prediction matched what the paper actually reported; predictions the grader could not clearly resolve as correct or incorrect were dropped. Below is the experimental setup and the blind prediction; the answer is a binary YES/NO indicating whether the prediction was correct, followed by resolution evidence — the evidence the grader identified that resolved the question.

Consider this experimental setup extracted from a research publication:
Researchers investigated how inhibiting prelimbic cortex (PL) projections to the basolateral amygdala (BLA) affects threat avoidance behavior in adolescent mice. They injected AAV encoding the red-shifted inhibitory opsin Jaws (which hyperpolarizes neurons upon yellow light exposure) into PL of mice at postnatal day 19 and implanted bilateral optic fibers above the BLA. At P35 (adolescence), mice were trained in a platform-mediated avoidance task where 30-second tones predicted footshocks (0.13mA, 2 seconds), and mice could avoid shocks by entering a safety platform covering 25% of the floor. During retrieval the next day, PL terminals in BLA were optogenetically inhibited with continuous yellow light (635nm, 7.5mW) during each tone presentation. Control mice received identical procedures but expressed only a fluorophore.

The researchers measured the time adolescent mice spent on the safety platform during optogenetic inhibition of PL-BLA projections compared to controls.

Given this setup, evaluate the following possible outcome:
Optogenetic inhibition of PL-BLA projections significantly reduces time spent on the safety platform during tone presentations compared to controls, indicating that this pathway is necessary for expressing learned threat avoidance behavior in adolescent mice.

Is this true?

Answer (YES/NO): NO